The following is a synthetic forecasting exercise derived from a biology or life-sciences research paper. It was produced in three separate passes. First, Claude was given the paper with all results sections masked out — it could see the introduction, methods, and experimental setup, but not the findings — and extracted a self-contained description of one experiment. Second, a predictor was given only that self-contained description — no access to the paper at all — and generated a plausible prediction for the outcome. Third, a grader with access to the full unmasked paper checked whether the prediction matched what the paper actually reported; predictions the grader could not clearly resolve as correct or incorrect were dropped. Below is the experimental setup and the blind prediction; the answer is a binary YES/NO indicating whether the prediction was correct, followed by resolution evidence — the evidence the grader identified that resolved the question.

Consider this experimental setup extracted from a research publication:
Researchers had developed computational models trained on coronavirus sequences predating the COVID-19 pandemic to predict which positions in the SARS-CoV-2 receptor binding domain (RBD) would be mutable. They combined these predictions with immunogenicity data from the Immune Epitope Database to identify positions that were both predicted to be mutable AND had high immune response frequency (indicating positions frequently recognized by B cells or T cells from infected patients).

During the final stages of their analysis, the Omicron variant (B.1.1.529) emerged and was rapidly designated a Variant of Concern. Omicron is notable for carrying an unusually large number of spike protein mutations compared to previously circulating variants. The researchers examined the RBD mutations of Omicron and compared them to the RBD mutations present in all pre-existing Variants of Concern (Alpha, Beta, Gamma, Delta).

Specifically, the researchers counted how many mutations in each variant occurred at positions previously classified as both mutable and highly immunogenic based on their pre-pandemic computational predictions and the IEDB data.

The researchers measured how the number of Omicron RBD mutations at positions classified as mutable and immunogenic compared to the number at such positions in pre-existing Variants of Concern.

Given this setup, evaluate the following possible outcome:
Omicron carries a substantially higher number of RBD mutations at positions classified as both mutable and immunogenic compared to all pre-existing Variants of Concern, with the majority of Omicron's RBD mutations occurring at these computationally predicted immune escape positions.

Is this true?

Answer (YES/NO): NO